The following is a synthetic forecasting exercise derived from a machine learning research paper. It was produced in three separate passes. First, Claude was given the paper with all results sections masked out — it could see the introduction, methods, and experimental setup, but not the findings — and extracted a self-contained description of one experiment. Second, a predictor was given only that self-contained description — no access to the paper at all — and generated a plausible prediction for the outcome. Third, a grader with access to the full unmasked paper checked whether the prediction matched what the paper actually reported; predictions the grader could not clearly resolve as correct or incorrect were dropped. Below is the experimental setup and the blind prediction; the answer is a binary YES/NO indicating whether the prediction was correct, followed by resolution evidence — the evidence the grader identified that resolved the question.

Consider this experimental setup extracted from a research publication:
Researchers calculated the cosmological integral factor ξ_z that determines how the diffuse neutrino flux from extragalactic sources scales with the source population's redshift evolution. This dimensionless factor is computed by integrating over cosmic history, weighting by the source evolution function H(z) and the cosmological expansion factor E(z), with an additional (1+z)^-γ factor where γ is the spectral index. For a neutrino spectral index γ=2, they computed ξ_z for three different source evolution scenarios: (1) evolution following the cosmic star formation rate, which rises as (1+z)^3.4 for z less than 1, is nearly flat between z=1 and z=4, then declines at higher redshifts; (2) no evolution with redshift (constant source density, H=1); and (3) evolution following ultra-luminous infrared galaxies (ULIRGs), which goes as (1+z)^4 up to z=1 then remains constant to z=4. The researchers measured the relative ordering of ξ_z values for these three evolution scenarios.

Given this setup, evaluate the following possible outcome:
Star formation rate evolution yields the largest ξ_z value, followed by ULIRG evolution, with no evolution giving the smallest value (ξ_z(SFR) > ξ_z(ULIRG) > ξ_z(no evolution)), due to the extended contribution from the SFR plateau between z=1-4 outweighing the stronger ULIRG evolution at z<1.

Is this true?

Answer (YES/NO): NO